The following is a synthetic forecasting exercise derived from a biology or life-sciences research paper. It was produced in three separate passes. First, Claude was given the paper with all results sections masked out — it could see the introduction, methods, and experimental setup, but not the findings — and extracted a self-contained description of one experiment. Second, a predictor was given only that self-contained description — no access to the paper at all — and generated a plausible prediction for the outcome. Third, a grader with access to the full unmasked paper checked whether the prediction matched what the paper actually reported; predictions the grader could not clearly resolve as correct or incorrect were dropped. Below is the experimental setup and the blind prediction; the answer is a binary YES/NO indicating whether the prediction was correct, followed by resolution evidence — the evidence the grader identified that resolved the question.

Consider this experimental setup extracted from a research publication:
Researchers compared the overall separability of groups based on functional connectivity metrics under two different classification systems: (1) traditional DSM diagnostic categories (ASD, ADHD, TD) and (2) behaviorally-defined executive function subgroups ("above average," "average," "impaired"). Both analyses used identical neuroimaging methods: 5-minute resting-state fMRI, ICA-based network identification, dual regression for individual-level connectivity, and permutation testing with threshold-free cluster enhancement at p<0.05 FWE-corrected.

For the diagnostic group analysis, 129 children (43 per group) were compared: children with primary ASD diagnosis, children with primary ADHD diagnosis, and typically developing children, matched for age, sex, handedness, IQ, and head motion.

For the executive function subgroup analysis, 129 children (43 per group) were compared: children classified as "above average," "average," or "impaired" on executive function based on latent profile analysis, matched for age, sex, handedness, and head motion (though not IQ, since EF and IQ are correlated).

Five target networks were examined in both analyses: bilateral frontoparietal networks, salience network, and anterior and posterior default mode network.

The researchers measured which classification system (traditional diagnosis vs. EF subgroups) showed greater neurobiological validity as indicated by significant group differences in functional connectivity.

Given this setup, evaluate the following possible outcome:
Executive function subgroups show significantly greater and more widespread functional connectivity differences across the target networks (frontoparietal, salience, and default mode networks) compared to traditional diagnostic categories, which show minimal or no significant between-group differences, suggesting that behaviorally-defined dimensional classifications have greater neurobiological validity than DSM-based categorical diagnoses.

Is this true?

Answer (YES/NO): NO